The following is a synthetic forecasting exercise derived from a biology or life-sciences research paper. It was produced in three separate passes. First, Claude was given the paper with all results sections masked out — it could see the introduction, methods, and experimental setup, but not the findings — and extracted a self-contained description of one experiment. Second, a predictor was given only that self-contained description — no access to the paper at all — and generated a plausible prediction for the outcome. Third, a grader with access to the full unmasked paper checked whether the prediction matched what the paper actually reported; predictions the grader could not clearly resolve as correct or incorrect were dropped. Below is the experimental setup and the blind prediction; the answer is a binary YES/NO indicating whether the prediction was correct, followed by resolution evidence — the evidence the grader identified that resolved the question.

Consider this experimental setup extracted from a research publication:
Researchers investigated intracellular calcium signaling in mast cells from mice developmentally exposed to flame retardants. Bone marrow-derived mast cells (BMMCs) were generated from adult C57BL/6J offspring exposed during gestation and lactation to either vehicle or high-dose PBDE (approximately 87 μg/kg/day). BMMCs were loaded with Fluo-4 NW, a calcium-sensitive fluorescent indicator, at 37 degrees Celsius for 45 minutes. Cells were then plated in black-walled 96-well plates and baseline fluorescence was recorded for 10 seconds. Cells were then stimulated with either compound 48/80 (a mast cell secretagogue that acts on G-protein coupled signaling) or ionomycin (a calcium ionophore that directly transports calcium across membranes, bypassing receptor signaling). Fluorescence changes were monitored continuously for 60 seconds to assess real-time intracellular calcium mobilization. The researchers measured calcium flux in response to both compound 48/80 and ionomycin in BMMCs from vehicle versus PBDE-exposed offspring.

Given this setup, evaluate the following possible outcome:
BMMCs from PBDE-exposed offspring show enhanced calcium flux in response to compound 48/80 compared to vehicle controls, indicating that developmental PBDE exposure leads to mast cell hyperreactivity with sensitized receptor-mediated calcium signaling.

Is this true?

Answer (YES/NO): NO